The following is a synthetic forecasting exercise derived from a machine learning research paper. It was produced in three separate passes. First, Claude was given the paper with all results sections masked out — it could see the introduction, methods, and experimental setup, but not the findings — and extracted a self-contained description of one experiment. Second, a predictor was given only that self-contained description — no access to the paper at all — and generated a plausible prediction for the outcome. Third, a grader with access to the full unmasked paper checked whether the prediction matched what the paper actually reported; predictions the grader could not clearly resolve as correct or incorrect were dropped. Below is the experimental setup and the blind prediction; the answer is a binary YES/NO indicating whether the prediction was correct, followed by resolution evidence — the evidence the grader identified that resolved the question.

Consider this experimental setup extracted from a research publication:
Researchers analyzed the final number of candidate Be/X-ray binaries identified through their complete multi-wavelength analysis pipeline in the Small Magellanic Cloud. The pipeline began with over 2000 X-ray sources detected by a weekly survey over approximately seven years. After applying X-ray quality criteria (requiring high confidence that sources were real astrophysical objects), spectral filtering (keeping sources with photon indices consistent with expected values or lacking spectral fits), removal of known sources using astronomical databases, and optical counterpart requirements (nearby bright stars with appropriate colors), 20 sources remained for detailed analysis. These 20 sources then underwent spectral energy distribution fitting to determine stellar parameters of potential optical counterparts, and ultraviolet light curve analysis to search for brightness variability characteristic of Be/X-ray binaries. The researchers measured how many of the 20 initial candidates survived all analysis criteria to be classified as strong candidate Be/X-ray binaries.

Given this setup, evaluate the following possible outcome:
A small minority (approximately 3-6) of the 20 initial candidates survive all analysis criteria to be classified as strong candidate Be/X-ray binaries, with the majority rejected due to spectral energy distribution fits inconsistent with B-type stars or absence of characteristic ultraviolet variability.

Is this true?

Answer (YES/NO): YES